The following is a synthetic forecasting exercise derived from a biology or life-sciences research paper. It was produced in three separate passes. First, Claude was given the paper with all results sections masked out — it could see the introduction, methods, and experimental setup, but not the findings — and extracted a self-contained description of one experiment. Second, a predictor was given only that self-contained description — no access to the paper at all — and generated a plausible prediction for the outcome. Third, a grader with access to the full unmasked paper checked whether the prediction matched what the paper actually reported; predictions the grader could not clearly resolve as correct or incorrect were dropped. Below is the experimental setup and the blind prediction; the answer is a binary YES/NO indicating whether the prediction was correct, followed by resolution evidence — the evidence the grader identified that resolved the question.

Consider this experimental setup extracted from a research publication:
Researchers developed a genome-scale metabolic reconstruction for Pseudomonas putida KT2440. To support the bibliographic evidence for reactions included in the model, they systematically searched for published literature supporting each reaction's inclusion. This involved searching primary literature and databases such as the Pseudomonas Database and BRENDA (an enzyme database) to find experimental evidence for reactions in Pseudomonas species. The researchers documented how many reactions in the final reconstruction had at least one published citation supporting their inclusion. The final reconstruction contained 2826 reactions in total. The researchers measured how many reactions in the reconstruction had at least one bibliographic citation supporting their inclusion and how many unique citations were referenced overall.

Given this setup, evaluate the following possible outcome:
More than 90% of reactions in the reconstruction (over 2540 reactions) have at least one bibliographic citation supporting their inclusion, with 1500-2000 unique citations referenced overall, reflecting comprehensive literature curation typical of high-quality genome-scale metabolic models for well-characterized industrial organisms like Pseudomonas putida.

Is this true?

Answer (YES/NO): NO